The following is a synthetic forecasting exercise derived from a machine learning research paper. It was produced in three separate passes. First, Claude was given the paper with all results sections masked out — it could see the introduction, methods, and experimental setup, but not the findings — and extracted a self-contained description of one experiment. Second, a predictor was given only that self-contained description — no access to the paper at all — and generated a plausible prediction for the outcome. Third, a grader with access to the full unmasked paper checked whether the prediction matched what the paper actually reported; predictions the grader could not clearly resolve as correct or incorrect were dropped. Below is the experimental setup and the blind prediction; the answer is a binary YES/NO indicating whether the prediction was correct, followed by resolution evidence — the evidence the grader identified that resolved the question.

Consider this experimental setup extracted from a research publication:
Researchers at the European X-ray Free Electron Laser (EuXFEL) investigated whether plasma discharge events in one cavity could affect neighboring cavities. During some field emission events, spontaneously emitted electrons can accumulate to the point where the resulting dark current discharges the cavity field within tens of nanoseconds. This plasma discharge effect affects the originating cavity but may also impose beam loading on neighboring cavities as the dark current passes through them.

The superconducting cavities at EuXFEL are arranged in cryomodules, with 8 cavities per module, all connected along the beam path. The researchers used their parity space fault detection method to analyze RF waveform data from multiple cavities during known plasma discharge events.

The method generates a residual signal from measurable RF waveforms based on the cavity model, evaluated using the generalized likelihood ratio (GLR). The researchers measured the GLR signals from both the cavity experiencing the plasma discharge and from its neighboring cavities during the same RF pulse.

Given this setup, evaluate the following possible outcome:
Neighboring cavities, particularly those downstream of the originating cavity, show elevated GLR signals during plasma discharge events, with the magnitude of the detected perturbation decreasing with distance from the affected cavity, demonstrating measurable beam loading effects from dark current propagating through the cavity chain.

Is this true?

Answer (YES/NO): YES